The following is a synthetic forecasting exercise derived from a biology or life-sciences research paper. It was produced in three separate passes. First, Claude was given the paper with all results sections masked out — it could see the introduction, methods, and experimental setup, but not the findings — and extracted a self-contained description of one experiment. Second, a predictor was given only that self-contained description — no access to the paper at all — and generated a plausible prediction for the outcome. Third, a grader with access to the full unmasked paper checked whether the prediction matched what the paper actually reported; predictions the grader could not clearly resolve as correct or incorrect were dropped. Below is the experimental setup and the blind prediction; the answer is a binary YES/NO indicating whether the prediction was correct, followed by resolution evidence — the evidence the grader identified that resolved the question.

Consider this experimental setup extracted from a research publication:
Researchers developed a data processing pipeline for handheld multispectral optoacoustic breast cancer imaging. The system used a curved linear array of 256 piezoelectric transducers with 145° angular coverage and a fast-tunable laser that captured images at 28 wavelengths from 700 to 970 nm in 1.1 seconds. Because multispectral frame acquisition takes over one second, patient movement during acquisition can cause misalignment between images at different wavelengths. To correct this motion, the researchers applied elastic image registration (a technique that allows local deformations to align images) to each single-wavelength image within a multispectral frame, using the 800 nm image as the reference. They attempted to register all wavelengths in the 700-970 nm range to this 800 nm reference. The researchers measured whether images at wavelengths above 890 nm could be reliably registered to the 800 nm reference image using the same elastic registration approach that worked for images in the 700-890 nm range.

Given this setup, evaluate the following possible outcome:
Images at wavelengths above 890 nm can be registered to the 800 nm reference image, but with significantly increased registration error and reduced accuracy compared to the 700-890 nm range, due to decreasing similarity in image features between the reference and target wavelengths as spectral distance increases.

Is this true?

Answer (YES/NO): NO